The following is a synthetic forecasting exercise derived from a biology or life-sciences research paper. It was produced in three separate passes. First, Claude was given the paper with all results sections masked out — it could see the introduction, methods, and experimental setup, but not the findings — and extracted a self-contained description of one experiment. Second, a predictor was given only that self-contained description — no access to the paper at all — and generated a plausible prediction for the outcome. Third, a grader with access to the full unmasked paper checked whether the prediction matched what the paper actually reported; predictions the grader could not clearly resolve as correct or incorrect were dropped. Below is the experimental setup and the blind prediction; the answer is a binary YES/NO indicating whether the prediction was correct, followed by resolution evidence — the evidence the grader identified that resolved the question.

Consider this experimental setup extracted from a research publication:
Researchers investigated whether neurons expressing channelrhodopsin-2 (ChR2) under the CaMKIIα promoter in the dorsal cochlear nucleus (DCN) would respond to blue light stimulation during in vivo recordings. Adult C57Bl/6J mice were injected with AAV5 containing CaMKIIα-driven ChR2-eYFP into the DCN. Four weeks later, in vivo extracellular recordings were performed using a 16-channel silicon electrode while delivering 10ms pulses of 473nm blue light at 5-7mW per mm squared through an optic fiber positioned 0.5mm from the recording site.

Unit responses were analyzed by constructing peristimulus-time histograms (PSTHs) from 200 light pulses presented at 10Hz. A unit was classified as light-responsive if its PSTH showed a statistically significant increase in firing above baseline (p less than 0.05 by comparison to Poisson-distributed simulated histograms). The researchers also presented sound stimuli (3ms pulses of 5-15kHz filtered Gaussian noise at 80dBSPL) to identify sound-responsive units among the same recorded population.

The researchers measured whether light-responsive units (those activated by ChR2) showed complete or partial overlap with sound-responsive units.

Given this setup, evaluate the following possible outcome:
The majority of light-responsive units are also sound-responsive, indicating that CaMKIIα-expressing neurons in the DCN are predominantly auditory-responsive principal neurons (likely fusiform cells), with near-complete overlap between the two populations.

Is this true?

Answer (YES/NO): NO